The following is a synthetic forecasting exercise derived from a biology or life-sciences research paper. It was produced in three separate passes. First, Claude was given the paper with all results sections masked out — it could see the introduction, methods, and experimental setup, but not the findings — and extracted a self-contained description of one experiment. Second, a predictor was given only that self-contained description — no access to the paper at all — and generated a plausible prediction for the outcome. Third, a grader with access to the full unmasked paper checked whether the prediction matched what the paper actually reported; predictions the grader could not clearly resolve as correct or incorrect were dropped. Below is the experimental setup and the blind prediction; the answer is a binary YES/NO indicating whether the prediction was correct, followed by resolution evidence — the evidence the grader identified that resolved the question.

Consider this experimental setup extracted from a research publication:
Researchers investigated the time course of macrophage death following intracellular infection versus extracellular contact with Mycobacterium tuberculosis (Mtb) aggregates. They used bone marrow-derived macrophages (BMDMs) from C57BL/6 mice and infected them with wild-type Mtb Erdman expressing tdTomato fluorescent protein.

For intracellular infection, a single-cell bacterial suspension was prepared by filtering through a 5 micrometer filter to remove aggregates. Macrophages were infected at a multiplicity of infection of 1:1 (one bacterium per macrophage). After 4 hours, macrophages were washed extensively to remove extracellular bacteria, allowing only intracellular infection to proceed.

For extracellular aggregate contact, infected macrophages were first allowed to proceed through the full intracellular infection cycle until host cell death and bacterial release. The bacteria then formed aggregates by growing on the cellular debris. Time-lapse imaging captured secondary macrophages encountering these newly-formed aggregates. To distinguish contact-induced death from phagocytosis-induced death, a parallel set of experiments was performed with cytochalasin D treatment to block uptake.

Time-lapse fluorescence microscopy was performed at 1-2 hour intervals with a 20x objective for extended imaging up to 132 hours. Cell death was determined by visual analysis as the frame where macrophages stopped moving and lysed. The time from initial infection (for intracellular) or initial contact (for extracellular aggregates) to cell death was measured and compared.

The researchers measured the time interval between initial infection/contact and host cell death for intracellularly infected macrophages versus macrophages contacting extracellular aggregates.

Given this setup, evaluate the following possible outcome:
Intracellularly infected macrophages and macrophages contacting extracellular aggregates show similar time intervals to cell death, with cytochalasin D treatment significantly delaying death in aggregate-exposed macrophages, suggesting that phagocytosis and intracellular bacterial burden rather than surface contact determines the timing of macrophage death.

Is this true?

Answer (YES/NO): NO